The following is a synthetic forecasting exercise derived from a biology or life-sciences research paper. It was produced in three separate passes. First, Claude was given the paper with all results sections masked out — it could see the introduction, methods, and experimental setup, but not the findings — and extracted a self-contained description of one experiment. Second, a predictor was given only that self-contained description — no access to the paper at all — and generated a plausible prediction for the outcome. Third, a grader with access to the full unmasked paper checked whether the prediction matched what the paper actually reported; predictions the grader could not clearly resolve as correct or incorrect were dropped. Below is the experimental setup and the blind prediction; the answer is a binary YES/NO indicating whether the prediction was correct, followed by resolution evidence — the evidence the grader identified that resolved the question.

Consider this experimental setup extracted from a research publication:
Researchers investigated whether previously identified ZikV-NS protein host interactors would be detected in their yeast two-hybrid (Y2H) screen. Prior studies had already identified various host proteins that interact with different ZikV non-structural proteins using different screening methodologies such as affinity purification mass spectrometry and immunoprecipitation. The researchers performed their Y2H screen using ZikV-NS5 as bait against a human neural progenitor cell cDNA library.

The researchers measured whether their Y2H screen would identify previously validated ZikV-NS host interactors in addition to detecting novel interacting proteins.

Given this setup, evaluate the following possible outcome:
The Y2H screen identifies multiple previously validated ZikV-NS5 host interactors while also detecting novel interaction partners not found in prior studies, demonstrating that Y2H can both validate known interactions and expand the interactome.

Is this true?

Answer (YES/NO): YES